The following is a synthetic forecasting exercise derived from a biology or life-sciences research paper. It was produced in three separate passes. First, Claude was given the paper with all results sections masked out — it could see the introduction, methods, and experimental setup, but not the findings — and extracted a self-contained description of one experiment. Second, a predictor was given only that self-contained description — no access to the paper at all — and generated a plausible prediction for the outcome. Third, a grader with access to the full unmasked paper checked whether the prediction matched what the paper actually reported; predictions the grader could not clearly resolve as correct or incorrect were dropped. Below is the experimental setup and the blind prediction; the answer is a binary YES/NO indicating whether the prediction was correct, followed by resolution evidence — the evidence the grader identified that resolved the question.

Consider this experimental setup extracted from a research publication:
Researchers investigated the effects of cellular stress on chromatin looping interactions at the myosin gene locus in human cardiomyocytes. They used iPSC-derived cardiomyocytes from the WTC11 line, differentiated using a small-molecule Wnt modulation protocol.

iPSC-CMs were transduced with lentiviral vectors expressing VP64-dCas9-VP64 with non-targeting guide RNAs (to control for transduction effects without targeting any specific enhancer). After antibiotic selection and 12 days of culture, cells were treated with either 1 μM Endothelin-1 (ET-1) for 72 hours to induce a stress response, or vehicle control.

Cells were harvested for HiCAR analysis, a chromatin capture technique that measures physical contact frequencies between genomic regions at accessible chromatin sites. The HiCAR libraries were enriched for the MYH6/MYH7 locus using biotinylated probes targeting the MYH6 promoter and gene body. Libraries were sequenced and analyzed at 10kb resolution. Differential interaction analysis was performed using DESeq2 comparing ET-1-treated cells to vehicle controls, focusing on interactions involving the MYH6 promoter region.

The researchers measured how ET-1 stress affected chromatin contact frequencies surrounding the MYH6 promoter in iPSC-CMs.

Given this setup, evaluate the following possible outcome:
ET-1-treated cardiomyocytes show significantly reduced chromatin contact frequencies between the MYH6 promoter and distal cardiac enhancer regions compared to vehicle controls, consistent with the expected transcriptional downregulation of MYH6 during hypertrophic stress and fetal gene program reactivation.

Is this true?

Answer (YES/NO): YES